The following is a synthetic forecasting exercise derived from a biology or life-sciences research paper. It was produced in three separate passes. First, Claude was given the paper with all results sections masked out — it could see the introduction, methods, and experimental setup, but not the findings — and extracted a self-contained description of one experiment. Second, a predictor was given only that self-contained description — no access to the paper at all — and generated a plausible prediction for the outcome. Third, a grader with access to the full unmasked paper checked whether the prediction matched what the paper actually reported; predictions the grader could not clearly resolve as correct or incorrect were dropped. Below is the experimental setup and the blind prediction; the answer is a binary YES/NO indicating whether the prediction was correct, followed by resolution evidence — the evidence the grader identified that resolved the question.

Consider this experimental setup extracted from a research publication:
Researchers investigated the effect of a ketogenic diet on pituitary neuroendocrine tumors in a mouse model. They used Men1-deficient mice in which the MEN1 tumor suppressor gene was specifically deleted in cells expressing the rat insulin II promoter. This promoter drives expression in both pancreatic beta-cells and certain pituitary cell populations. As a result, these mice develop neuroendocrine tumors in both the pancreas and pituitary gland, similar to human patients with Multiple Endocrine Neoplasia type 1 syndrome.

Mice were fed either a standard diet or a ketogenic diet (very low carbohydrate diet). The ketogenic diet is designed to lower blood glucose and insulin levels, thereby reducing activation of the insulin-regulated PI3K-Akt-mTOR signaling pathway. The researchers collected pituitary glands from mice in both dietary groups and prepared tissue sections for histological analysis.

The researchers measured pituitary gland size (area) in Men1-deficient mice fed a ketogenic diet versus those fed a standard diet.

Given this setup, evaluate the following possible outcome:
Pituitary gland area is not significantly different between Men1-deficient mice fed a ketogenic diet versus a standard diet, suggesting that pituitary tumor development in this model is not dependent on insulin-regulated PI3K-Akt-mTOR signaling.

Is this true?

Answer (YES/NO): NO